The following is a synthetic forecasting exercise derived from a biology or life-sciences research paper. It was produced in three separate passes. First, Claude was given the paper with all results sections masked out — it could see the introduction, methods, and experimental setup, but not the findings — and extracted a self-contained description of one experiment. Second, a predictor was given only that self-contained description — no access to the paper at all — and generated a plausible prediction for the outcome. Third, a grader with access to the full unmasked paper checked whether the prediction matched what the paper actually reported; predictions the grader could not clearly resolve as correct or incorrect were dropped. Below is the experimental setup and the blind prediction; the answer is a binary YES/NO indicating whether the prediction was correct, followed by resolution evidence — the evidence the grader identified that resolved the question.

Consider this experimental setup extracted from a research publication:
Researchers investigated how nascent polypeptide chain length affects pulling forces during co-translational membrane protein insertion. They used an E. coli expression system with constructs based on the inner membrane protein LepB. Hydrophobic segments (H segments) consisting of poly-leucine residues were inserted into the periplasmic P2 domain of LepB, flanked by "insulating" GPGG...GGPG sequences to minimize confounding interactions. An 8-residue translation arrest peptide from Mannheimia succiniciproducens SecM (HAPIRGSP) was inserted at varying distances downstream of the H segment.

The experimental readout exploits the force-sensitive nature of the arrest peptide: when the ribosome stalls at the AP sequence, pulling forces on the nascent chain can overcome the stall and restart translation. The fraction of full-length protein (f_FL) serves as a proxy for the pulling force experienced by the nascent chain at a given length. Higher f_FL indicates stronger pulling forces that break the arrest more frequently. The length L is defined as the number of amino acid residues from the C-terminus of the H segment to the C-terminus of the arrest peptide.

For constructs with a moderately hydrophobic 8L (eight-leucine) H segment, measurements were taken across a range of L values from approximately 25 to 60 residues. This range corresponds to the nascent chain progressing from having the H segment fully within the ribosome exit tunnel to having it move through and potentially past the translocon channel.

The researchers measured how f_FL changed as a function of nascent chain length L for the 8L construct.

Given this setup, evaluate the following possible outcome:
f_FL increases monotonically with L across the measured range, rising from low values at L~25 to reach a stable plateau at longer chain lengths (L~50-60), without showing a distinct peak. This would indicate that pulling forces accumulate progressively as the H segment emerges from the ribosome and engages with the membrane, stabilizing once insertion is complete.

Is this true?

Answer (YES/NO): NO